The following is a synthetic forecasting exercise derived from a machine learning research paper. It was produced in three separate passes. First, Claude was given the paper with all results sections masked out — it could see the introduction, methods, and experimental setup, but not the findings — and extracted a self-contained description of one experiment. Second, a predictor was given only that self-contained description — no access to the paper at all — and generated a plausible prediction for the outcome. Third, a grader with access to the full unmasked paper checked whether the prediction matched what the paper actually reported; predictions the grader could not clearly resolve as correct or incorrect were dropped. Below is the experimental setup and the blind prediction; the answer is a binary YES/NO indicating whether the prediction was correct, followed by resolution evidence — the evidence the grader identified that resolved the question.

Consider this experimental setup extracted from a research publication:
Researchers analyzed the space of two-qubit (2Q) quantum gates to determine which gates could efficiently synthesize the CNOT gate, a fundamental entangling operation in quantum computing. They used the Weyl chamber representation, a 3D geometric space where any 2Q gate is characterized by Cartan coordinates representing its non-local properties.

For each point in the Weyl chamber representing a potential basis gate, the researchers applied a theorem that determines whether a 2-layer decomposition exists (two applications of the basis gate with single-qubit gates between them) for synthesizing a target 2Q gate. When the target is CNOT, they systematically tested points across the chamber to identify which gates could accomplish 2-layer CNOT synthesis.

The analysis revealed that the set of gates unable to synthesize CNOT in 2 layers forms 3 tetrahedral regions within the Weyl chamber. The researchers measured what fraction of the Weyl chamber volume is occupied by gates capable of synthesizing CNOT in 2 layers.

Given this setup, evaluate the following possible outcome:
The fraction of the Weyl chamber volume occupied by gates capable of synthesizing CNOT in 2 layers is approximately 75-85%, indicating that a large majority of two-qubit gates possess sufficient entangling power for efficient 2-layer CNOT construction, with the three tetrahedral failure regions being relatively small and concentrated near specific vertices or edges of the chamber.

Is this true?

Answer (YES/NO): YES